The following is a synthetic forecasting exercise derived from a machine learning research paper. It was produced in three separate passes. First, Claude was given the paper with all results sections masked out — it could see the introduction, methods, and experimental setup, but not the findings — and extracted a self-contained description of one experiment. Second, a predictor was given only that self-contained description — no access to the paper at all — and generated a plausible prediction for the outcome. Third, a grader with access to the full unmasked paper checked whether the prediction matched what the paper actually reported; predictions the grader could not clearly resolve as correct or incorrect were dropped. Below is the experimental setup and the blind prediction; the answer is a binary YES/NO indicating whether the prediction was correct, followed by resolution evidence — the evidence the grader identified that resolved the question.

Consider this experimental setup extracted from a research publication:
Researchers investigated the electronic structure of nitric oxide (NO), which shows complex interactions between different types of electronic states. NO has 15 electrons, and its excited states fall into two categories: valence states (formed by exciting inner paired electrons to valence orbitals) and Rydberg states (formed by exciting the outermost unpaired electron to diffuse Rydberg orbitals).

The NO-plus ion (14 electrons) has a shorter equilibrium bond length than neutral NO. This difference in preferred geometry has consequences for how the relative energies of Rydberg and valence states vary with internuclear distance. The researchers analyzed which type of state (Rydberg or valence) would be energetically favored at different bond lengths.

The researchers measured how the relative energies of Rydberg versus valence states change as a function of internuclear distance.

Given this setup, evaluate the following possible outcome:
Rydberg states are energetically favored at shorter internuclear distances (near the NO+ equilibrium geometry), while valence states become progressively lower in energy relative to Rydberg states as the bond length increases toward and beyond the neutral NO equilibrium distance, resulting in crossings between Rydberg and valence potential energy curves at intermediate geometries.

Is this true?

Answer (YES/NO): YES